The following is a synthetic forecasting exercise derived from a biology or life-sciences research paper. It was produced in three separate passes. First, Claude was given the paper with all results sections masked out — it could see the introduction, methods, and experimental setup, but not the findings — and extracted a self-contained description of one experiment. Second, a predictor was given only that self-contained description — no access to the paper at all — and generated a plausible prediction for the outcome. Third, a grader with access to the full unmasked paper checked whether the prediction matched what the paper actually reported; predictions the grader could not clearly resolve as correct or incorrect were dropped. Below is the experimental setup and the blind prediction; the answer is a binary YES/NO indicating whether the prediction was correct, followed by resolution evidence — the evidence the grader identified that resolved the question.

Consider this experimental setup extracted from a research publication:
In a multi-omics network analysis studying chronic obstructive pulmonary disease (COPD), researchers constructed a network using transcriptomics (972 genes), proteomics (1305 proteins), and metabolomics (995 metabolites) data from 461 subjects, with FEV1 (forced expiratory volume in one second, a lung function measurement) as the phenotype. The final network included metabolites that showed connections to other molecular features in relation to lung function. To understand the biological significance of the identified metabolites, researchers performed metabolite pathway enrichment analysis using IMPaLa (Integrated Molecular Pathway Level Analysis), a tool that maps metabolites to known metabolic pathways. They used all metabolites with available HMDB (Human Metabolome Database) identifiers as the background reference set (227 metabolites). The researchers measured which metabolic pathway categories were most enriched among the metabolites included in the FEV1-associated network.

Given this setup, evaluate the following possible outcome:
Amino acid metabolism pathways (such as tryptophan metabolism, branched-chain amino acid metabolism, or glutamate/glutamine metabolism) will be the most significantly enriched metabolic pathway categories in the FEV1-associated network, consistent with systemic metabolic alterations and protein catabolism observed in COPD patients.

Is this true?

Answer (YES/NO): NO